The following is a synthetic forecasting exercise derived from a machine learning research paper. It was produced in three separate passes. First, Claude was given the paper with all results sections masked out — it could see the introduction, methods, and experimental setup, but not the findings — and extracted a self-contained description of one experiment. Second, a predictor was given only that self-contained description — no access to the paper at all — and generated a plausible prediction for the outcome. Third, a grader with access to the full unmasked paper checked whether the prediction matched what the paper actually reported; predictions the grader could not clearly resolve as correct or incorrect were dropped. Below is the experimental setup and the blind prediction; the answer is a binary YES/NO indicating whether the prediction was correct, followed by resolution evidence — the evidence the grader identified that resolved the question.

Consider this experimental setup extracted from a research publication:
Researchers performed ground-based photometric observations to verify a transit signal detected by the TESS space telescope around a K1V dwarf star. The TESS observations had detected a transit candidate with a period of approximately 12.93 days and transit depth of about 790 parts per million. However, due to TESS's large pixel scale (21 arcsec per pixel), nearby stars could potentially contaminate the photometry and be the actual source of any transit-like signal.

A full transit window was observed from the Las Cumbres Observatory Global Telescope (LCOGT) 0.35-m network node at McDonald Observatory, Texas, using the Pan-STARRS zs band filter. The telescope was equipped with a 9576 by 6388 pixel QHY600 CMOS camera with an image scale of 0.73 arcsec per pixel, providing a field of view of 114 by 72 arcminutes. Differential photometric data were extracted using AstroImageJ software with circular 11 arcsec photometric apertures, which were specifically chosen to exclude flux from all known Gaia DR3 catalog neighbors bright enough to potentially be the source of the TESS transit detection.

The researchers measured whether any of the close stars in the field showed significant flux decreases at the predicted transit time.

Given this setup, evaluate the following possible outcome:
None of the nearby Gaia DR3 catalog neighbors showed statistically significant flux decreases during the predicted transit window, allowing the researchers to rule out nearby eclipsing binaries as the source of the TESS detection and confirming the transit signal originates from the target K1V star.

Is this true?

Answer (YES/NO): YES